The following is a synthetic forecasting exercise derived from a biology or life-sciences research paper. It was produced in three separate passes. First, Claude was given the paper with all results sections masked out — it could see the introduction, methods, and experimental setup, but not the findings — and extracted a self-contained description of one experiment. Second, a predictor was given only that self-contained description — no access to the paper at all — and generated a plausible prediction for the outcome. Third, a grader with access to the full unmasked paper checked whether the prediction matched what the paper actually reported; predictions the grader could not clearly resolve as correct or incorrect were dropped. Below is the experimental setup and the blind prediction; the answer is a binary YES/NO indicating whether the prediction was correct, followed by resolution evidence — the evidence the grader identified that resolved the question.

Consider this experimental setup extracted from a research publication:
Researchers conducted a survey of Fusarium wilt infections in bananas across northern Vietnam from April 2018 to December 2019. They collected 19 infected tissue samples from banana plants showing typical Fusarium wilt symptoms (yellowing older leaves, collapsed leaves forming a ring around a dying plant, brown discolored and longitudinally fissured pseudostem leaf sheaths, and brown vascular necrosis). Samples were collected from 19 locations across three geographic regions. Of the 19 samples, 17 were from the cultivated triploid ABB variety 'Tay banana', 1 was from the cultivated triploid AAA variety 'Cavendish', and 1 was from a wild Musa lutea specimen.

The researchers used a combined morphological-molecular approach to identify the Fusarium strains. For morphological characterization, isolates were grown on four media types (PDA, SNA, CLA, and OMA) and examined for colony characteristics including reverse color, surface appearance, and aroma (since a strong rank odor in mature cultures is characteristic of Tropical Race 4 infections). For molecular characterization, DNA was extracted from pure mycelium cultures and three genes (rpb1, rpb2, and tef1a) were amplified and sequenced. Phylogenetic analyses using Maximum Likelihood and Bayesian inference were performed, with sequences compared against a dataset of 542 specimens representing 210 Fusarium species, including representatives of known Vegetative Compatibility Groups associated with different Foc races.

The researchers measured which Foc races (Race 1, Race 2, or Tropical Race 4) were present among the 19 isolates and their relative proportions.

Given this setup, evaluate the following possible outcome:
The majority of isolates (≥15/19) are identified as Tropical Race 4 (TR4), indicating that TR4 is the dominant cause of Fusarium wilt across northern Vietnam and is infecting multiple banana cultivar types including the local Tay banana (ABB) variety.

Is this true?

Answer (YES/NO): NO